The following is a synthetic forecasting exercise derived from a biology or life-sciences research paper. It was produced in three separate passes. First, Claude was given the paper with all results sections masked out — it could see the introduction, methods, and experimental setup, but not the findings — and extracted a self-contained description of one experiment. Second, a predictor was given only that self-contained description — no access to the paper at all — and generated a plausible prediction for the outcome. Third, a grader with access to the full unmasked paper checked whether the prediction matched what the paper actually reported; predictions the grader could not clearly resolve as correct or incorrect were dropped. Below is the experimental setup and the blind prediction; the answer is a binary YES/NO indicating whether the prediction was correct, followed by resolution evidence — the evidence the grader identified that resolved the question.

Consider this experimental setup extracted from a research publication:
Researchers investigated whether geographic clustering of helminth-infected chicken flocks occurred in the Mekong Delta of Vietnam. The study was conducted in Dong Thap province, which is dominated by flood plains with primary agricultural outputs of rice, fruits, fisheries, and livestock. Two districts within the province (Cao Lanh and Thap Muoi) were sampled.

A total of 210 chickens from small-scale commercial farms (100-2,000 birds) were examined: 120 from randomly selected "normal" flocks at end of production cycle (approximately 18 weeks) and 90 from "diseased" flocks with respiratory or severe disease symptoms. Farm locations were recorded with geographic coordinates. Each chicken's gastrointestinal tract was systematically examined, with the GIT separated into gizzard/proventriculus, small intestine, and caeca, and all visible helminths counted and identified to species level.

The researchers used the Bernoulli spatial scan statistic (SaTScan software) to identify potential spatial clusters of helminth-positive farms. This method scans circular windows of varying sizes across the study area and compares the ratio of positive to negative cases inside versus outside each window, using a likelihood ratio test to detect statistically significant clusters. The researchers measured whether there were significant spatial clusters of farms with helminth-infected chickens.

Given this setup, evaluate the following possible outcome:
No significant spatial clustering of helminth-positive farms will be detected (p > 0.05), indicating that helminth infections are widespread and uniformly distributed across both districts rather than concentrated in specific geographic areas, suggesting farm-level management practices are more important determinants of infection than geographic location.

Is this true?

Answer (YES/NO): NO